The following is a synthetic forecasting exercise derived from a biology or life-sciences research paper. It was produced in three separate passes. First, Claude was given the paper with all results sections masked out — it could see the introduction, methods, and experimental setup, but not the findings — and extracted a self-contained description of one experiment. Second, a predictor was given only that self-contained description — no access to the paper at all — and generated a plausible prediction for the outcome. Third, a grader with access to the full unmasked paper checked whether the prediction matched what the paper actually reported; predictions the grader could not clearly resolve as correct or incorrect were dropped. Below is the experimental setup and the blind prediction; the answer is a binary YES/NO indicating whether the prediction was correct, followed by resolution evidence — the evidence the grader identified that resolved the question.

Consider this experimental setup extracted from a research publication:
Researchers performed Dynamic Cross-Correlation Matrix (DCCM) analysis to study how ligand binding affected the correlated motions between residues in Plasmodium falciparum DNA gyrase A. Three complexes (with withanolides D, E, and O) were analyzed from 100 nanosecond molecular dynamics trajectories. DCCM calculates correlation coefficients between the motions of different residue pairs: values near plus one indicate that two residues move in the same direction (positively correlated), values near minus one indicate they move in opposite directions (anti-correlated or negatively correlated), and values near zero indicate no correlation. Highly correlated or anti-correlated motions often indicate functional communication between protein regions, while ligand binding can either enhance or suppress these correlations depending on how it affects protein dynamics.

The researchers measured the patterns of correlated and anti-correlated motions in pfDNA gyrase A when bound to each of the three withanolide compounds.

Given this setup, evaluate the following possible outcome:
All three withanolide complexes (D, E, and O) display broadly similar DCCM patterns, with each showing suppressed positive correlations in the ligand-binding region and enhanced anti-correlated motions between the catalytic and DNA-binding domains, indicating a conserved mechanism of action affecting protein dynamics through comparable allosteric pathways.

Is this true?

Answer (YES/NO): NO